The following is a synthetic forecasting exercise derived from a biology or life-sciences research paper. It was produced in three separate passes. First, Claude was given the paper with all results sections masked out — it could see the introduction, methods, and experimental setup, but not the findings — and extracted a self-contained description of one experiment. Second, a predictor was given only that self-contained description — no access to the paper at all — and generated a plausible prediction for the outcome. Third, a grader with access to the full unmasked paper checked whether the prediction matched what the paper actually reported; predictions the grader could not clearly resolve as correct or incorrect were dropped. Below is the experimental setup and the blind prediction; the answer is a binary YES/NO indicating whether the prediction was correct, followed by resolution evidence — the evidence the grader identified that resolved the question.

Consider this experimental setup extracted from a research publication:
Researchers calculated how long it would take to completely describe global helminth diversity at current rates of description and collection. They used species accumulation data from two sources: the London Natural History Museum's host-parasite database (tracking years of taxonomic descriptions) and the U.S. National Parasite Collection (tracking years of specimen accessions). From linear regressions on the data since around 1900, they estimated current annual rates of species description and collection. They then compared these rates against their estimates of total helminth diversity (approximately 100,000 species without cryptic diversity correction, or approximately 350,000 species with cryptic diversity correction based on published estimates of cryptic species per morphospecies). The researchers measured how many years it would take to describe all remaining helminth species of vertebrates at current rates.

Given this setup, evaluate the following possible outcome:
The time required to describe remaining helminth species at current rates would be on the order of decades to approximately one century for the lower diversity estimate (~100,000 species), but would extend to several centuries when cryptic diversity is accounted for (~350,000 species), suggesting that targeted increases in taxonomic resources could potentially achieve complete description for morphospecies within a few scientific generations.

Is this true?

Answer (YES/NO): NO